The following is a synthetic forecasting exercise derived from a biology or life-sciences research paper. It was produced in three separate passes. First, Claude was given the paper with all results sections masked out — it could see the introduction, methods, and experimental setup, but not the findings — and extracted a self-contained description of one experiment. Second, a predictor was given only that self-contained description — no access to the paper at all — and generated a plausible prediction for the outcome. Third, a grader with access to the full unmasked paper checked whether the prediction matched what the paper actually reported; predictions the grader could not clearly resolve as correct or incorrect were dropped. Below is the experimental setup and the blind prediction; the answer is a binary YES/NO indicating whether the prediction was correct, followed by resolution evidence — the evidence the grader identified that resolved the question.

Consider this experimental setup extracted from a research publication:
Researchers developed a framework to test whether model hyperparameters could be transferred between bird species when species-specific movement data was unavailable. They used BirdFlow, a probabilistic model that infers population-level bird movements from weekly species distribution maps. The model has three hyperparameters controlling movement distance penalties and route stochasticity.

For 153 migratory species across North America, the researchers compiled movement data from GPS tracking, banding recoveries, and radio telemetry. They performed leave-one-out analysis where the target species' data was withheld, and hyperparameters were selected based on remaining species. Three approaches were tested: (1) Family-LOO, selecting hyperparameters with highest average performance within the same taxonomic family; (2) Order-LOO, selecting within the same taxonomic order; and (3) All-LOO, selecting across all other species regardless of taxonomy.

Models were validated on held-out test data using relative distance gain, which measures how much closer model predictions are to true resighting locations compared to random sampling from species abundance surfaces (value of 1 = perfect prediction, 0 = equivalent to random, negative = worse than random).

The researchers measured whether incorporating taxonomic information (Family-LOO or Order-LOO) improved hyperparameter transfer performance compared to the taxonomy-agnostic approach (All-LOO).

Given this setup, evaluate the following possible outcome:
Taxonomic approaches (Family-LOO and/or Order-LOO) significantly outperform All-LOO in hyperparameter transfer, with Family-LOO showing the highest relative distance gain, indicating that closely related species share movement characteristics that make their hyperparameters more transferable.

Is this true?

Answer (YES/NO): YES